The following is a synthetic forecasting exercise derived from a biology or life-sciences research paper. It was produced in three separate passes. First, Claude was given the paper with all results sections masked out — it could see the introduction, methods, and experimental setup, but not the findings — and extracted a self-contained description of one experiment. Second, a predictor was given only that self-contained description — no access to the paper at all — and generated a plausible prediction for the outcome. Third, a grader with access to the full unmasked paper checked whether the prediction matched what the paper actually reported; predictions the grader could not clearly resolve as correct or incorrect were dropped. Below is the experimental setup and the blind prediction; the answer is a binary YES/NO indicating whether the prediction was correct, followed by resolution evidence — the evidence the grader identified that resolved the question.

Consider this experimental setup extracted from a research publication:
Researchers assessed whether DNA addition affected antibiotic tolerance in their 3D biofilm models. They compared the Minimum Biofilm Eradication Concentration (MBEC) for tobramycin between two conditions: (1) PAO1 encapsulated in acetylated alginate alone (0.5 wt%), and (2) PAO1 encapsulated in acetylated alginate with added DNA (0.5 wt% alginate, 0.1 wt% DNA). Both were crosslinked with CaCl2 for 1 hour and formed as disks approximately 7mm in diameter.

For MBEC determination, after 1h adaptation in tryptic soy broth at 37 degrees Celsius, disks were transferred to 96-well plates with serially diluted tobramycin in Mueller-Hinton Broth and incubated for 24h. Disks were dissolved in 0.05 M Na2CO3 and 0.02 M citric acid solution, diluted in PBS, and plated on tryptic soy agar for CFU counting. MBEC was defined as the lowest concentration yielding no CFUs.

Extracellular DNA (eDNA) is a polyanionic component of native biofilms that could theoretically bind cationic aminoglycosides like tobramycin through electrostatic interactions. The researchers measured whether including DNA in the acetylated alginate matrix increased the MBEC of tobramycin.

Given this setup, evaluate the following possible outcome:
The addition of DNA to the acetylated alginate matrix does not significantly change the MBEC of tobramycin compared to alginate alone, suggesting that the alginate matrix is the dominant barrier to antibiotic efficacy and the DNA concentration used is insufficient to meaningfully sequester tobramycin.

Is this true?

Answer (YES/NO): NO